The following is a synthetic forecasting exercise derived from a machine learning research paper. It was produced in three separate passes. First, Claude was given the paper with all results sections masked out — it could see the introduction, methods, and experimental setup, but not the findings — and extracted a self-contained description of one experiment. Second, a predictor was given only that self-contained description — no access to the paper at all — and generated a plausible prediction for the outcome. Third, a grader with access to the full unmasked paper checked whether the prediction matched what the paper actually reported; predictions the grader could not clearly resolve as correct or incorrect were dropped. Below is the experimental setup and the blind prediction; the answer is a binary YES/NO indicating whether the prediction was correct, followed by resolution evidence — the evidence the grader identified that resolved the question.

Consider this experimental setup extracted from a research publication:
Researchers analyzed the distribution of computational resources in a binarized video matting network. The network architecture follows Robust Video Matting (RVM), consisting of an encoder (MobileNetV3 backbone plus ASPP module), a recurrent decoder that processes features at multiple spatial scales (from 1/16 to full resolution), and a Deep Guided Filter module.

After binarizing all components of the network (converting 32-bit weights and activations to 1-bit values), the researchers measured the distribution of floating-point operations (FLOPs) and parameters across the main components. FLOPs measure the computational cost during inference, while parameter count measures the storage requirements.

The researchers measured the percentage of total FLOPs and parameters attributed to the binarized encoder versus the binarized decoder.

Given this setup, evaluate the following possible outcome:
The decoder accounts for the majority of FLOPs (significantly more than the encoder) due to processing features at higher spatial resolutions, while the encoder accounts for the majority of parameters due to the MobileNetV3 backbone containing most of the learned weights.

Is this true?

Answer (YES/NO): YES